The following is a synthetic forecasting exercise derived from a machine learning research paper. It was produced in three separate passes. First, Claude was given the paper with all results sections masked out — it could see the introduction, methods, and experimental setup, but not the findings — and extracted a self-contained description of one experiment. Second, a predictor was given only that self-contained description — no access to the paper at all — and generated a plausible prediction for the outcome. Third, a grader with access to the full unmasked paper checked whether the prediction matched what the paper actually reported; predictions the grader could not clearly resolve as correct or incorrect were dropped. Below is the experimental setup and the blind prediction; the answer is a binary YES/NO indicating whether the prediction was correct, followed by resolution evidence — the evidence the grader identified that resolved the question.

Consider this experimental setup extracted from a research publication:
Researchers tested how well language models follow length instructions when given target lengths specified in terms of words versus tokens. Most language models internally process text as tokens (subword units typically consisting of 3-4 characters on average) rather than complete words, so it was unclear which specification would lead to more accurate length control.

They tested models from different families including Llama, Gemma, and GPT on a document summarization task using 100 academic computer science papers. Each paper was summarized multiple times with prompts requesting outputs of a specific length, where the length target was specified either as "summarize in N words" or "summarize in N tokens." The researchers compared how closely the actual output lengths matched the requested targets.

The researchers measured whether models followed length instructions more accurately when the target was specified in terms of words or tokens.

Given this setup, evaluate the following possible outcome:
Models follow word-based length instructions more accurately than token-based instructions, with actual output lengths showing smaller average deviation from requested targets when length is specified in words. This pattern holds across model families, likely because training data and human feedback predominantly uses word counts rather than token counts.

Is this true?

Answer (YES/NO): YES